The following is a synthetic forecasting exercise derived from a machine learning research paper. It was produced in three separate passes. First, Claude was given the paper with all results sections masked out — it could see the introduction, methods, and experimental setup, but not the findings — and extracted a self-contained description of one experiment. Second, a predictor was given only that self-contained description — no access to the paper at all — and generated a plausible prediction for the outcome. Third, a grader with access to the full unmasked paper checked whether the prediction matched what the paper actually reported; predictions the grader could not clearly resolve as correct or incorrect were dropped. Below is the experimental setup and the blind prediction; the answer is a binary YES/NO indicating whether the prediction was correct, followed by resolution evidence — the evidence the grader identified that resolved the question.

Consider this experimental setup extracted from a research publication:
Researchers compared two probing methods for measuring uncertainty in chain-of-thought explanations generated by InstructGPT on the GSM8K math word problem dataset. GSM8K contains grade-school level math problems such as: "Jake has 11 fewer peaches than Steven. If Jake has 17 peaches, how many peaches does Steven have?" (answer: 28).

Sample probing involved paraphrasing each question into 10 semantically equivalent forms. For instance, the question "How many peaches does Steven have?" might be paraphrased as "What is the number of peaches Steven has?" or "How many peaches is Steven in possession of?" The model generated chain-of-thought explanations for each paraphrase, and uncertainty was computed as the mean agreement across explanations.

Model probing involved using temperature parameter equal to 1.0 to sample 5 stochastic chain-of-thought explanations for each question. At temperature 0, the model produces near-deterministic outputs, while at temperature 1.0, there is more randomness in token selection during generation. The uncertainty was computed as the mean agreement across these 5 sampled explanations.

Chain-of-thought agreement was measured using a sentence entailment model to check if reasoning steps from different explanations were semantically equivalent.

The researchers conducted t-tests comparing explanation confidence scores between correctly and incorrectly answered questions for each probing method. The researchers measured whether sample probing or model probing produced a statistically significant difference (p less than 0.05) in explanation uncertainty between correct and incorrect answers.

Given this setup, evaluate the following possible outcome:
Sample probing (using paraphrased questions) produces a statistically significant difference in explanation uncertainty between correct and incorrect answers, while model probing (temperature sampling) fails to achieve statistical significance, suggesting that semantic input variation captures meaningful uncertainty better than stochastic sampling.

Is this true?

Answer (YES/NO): NO